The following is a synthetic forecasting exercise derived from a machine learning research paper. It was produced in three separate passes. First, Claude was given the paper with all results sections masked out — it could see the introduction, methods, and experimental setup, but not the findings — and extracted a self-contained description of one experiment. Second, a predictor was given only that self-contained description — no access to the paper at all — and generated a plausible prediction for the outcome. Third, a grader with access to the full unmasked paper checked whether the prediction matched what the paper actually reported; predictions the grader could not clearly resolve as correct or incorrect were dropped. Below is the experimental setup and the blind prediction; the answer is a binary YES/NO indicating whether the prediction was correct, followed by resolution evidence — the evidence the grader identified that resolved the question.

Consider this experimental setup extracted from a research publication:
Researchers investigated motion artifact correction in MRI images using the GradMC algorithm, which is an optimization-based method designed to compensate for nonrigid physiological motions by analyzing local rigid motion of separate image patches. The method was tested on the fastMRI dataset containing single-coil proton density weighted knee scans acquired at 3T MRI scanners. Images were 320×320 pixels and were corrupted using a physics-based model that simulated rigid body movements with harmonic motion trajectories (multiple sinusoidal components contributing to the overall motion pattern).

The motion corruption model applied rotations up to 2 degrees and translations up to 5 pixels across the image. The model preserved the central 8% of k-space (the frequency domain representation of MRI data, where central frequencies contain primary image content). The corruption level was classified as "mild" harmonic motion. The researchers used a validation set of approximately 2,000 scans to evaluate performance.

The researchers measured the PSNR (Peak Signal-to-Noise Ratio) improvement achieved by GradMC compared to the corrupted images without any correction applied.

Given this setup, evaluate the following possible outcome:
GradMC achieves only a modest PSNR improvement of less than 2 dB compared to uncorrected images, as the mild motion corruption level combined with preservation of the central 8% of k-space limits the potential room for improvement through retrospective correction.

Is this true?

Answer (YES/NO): YES